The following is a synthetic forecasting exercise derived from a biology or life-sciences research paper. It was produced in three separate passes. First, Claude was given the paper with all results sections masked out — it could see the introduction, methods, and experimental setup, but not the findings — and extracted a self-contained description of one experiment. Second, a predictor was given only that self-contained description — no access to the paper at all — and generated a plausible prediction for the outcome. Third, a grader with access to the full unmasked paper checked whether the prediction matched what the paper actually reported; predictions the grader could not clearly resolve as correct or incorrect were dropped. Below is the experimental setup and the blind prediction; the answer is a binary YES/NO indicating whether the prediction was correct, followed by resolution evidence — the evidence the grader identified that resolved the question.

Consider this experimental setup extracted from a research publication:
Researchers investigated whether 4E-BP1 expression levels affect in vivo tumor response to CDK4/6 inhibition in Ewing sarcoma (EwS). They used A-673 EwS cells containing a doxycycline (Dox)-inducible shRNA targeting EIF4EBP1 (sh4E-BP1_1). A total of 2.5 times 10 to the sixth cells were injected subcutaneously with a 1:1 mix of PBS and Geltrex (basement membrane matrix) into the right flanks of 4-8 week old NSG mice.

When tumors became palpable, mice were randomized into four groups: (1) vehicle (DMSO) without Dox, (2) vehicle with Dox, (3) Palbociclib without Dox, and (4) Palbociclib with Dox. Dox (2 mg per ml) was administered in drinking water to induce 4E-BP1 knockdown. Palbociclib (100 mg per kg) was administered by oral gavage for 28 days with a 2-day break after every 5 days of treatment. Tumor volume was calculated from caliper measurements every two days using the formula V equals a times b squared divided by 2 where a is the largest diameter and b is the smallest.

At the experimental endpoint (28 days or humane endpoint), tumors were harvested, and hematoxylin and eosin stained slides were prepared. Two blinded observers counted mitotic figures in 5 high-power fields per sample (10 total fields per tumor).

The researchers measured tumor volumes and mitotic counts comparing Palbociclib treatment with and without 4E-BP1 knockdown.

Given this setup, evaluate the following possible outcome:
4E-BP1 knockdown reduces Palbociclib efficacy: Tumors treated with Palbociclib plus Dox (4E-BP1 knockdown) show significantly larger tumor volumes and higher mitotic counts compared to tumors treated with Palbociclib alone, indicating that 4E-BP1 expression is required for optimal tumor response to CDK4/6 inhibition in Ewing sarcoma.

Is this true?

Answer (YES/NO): NO